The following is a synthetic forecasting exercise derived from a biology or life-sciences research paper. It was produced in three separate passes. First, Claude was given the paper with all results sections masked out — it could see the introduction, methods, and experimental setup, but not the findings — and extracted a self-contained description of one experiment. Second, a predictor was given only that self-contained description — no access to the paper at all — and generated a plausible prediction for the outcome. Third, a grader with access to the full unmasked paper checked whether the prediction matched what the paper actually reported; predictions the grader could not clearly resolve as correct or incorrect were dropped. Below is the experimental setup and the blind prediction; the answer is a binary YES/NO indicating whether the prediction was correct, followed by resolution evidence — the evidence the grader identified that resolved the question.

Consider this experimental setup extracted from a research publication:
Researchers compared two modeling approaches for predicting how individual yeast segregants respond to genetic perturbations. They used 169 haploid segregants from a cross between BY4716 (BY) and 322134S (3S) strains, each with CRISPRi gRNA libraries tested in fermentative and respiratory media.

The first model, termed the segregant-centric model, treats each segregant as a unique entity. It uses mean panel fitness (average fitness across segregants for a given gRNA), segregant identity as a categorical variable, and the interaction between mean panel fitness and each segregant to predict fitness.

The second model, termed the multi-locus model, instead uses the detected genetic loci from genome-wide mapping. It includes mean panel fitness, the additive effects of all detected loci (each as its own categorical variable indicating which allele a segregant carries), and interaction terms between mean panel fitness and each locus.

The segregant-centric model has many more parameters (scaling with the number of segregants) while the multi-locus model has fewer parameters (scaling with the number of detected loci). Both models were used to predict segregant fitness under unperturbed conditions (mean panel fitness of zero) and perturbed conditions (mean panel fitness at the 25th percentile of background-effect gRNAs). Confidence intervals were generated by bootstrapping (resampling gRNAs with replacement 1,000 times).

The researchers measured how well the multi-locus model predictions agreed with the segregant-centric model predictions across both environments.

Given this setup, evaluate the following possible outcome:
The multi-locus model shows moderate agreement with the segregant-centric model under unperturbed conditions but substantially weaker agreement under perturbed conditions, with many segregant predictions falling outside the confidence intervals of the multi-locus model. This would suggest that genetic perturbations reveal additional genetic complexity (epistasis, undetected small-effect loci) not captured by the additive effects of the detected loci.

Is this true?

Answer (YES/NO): NO